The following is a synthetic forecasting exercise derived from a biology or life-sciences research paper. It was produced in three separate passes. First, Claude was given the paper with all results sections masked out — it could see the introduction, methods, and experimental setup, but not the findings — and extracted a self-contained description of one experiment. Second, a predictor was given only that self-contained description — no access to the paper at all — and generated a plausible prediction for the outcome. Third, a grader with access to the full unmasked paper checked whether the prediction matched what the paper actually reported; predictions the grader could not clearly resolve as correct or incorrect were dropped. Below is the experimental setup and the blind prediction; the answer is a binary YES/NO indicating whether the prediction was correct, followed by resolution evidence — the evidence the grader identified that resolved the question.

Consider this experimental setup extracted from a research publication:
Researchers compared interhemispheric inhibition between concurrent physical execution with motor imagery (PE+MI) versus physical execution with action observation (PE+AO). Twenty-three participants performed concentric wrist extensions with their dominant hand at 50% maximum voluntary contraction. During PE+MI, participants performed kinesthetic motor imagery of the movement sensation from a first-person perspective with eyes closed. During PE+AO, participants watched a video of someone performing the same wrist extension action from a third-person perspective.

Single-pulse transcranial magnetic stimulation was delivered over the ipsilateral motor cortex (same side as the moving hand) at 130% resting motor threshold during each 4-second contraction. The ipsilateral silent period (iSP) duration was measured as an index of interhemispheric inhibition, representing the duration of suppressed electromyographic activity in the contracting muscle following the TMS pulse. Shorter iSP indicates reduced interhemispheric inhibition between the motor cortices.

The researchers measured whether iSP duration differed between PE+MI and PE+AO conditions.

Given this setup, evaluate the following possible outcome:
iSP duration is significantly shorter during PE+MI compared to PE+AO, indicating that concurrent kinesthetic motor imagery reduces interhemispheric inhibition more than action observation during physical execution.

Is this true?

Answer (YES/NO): NO